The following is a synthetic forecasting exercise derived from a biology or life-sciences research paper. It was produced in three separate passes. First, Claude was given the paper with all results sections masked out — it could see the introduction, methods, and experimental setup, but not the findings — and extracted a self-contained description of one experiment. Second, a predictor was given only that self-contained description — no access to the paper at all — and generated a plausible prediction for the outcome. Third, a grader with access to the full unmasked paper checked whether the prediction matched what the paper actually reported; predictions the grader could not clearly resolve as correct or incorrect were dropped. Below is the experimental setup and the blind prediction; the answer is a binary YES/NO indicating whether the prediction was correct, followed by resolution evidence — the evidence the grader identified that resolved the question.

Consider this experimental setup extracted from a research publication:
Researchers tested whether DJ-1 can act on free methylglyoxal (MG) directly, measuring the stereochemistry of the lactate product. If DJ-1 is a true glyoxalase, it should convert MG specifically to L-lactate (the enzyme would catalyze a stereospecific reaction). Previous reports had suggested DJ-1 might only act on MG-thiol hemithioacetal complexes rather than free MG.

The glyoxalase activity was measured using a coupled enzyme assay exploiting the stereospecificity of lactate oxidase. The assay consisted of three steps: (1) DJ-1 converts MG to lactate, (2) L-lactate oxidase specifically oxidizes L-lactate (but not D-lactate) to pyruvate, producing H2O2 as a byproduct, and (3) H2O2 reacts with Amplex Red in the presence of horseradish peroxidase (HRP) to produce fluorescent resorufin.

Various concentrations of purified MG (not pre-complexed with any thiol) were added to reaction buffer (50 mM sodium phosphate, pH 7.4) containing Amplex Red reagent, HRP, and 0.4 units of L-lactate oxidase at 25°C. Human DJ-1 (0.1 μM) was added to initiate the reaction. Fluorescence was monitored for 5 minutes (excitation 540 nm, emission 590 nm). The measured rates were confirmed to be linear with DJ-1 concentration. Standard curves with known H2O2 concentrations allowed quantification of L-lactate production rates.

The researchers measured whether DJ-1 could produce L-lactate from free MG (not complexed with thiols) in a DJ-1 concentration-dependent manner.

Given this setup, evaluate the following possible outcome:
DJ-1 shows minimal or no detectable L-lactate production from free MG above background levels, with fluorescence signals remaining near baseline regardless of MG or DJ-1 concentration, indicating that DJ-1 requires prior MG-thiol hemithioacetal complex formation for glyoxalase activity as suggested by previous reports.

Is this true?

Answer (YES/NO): NO